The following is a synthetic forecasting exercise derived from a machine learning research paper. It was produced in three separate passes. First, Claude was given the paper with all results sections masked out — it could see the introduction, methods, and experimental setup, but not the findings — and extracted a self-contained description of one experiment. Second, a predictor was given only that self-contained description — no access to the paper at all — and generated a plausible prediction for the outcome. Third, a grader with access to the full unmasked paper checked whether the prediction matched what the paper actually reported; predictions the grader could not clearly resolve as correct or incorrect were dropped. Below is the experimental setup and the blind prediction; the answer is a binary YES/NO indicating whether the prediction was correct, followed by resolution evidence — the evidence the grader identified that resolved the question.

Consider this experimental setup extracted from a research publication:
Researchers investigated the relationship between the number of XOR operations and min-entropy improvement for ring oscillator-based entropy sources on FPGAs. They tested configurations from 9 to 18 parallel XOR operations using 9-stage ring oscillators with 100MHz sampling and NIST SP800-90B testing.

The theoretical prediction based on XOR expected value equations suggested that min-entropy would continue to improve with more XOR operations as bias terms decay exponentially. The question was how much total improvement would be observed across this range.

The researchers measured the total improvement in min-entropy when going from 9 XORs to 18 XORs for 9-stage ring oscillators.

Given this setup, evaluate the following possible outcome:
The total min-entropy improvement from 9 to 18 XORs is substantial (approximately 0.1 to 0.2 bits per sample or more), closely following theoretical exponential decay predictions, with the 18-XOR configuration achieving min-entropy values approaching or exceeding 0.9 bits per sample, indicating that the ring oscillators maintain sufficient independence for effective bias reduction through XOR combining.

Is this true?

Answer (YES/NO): NO